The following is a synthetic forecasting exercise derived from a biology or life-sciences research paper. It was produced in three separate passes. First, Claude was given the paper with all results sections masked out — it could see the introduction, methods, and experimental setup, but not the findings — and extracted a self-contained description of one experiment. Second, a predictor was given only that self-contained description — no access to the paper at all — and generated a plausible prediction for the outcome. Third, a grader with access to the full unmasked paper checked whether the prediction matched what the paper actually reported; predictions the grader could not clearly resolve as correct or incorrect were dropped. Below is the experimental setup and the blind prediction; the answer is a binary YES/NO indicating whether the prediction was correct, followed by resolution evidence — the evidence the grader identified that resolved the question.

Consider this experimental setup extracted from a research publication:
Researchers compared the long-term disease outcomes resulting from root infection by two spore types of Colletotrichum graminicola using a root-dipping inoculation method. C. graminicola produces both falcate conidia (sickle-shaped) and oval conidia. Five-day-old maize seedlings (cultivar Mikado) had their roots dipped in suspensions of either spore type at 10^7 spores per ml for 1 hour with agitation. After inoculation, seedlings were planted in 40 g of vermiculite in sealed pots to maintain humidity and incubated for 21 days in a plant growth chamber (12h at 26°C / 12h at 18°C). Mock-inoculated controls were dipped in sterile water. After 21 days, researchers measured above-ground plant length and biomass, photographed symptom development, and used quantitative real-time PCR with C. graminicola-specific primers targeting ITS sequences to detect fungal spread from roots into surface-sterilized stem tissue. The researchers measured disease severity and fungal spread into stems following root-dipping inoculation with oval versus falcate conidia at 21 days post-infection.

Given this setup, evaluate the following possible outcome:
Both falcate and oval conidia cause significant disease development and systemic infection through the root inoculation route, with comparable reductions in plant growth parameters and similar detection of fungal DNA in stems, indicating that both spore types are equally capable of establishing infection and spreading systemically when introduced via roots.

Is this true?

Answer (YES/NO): NO